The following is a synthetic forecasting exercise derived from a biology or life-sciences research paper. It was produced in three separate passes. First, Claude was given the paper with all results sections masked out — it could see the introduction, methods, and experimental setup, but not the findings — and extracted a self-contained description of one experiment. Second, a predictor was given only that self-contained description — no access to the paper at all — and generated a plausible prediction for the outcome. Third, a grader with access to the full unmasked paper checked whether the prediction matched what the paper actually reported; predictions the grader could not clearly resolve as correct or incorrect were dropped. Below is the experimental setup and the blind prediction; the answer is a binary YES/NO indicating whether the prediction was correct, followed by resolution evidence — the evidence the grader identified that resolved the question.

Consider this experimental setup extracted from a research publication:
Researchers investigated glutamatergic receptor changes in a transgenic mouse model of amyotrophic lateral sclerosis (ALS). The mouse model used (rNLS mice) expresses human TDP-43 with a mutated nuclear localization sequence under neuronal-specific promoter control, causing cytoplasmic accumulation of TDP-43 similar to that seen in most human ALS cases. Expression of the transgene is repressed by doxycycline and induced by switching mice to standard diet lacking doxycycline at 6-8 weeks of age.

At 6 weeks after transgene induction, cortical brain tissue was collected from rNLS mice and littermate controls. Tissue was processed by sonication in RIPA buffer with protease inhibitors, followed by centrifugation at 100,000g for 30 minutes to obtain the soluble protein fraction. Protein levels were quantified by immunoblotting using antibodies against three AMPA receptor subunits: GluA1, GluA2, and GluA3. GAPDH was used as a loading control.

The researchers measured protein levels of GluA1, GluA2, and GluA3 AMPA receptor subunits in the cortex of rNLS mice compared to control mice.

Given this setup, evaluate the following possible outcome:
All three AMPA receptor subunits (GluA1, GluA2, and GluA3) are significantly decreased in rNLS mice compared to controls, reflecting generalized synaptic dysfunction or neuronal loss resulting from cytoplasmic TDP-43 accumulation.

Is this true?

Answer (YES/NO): NO